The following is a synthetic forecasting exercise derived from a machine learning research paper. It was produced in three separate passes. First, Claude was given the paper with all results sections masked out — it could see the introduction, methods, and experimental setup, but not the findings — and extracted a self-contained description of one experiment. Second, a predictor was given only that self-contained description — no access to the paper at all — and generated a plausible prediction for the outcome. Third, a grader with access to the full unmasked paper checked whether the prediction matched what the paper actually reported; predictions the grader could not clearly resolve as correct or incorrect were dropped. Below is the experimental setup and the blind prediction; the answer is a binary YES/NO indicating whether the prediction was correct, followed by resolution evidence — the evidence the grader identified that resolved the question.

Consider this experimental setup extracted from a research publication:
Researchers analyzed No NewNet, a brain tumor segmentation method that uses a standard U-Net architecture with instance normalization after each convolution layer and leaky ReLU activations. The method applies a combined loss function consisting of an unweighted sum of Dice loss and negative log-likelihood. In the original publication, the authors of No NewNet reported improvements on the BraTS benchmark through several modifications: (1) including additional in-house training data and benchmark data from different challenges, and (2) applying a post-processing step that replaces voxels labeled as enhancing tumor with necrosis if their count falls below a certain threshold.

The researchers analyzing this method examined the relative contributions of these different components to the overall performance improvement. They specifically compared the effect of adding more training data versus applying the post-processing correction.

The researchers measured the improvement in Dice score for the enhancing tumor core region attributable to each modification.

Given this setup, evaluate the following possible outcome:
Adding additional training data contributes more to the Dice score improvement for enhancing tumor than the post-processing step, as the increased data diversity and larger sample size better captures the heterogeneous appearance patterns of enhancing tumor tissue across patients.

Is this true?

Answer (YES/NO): NO